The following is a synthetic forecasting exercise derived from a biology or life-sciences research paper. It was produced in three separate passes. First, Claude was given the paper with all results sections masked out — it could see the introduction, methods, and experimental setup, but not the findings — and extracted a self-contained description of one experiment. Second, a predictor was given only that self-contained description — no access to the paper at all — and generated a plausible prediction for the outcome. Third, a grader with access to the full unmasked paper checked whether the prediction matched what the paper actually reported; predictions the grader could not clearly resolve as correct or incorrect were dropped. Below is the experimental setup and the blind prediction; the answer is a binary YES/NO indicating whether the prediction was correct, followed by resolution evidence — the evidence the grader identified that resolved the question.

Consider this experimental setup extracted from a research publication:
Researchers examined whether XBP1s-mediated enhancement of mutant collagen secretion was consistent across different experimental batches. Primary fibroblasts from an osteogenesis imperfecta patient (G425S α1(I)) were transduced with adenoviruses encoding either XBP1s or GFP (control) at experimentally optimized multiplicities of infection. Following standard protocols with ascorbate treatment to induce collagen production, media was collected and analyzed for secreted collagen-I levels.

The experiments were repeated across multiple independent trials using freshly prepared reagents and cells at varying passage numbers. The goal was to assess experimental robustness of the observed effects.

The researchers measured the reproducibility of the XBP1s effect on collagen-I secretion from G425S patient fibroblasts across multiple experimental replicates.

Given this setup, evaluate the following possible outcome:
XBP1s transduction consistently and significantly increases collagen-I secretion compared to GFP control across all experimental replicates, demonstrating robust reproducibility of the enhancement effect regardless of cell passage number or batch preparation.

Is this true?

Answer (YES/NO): NO